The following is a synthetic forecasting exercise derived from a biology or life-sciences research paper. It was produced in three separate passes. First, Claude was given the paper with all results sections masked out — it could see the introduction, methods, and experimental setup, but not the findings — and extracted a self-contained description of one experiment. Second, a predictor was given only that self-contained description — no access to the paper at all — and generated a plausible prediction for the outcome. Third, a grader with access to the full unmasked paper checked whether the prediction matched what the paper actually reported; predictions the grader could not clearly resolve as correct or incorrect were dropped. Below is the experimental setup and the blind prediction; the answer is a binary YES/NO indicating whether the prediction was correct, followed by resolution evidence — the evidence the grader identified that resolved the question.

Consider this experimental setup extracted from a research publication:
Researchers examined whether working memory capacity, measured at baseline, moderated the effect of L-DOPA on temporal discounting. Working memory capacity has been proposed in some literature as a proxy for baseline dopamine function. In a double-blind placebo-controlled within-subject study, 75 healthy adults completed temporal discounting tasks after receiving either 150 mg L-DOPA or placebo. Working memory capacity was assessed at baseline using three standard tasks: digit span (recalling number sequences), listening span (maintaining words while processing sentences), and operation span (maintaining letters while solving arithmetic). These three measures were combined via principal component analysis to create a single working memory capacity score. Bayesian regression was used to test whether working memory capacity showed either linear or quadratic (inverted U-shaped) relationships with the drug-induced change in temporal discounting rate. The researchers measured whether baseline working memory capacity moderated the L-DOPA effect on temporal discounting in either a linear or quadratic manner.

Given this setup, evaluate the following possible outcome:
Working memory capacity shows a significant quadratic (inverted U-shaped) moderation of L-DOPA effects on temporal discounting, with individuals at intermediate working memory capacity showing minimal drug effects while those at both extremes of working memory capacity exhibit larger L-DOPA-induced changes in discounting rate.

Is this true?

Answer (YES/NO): NO